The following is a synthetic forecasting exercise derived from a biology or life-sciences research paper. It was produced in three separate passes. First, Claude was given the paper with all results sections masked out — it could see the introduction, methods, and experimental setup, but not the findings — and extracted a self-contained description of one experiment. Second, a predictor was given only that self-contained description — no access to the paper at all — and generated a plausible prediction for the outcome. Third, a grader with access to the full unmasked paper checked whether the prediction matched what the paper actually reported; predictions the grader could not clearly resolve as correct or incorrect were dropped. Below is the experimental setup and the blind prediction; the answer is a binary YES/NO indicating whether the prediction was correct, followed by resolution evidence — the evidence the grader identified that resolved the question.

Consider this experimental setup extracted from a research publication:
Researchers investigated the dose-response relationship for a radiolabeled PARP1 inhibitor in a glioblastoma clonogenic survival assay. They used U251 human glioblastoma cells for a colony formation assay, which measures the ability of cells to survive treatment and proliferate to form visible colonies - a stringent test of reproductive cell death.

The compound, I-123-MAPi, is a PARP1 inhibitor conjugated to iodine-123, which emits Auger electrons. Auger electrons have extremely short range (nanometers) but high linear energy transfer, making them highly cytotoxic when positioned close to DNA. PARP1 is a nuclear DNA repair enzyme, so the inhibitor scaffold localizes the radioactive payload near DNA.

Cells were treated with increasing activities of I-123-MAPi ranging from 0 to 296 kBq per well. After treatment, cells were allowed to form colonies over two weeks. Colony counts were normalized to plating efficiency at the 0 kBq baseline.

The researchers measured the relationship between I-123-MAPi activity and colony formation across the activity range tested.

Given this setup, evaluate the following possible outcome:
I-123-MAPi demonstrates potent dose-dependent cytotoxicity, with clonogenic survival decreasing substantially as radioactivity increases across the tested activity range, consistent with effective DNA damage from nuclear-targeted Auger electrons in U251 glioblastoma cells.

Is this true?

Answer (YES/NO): YES